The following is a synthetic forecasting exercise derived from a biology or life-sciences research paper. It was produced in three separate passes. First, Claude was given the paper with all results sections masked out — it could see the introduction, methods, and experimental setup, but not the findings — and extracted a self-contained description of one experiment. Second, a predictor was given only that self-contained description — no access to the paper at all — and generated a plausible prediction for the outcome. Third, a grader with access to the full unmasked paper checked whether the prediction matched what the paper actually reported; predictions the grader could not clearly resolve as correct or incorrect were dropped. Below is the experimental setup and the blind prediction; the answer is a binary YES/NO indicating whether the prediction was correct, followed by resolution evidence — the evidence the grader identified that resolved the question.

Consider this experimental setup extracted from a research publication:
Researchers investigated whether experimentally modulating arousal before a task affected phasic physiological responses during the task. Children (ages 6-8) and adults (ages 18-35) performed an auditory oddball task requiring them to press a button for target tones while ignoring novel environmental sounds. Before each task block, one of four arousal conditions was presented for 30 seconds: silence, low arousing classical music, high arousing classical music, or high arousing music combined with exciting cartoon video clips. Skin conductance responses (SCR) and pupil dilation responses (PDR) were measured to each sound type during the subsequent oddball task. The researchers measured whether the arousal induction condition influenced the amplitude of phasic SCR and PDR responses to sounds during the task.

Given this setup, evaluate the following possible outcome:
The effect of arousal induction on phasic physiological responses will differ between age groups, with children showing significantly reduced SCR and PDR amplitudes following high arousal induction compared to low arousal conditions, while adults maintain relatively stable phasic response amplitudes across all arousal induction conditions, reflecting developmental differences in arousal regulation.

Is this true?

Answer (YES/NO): NO